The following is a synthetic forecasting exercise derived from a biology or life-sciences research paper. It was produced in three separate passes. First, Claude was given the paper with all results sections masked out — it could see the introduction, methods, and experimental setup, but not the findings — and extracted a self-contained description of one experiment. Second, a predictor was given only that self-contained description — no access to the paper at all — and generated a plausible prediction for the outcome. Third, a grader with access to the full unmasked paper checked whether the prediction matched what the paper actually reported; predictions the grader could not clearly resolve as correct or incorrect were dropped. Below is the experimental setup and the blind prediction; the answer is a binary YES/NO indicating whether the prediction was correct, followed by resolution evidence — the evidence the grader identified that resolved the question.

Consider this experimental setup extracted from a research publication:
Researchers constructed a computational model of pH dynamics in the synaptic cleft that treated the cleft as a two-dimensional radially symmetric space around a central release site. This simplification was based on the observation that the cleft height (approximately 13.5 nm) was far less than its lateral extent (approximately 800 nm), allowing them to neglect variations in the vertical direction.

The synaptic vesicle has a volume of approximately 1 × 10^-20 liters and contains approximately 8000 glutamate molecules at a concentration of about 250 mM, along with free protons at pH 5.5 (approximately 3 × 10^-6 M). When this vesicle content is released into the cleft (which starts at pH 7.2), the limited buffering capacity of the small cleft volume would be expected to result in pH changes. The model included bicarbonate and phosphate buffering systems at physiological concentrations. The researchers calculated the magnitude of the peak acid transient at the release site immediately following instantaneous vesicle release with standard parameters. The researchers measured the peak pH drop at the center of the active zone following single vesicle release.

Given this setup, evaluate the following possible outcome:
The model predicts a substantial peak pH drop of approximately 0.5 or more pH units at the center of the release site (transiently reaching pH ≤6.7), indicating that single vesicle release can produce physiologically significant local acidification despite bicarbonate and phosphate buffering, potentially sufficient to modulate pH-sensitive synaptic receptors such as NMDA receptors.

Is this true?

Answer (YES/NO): YES